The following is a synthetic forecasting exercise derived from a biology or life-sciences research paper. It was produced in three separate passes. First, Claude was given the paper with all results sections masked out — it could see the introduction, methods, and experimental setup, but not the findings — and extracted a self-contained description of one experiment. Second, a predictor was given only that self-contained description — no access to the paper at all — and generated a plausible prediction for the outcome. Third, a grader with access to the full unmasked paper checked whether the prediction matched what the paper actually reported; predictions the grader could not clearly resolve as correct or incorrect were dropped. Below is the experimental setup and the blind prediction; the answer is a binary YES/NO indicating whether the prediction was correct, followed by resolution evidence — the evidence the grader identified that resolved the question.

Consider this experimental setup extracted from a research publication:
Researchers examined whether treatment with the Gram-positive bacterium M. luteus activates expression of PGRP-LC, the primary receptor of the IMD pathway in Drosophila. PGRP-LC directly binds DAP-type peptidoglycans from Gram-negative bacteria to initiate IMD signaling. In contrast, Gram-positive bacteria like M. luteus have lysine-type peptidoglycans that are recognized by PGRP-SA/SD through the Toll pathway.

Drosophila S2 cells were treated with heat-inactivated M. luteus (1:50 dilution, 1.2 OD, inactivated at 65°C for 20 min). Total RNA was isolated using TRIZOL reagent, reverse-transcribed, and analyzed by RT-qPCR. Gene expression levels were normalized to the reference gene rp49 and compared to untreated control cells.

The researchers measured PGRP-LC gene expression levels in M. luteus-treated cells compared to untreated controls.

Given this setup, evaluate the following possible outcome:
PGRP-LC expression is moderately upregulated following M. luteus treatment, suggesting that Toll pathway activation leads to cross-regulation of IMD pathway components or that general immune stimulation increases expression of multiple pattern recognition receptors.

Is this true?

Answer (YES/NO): NO